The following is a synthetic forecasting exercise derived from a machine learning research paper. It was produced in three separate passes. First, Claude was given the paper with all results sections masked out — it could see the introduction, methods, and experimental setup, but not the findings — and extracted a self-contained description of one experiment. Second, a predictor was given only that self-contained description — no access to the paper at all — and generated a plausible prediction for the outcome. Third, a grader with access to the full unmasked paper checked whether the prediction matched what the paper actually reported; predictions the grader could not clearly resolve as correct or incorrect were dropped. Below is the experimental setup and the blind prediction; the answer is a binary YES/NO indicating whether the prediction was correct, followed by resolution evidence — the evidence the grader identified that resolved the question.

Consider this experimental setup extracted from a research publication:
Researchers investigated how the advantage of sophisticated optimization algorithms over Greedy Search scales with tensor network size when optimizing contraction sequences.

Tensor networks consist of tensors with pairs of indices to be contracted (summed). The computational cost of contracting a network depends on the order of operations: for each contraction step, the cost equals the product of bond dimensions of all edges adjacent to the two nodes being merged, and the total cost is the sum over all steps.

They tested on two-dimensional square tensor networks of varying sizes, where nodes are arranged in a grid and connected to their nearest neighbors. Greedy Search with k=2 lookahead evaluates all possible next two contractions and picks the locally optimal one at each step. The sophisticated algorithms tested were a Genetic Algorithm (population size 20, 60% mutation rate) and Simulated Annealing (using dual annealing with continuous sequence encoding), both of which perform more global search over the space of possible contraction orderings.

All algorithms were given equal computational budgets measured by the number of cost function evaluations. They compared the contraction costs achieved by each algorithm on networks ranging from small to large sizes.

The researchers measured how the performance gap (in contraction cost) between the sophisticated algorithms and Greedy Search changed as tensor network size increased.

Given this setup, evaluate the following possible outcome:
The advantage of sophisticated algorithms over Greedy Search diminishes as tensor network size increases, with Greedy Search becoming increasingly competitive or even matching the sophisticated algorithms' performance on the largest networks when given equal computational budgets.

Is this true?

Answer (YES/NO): NO